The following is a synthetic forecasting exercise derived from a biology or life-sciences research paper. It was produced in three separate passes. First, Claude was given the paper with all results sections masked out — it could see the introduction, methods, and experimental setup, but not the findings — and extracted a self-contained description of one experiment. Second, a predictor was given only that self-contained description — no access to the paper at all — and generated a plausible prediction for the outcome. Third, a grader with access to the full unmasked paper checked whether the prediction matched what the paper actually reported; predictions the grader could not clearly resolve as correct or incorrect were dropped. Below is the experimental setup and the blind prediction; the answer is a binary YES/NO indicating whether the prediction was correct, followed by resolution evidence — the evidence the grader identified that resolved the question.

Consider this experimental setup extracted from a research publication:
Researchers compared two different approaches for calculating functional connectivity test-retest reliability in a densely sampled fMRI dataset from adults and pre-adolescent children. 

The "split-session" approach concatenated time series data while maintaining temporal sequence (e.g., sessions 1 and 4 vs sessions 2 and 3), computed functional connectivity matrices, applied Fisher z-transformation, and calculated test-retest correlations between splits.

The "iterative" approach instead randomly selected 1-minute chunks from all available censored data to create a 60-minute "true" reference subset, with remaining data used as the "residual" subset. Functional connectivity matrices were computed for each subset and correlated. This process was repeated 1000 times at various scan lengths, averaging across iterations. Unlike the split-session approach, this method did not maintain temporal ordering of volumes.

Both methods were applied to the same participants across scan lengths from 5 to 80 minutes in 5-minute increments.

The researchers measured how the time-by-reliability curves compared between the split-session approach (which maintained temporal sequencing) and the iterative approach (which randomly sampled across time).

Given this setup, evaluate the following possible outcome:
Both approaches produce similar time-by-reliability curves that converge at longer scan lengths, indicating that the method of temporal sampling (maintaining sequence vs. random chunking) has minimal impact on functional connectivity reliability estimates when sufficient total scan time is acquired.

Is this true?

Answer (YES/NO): NO